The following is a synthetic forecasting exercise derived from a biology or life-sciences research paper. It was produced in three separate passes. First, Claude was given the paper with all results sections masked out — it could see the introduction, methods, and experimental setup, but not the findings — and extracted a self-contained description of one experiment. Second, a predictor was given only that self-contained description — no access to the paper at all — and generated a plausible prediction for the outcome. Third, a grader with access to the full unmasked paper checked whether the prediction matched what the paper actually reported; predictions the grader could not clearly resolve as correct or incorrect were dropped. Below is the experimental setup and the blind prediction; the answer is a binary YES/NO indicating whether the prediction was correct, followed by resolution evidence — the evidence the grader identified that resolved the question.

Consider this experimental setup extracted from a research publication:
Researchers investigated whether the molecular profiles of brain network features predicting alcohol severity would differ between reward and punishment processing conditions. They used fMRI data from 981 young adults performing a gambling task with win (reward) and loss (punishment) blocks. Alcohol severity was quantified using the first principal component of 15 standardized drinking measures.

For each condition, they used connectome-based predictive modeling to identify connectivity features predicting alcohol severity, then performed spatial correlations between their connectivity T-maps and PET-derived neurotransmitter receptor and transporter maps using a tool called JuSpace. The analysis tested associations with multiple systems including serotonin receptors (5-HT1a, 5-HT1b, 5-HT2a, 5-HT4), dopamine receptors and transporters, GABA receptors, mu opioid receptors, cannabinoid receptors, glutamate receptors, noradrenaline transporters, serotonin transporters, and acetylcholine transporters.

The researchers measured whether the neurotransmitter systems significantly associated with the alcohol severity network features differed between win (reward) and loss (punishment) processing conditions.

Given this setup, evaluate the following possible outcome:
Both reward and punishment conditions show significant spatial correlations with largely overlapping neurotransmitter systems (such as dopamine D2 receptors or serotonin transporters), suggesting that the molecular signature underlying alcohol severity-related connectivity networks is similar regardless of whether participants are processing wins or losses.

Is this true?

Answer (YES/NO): NO